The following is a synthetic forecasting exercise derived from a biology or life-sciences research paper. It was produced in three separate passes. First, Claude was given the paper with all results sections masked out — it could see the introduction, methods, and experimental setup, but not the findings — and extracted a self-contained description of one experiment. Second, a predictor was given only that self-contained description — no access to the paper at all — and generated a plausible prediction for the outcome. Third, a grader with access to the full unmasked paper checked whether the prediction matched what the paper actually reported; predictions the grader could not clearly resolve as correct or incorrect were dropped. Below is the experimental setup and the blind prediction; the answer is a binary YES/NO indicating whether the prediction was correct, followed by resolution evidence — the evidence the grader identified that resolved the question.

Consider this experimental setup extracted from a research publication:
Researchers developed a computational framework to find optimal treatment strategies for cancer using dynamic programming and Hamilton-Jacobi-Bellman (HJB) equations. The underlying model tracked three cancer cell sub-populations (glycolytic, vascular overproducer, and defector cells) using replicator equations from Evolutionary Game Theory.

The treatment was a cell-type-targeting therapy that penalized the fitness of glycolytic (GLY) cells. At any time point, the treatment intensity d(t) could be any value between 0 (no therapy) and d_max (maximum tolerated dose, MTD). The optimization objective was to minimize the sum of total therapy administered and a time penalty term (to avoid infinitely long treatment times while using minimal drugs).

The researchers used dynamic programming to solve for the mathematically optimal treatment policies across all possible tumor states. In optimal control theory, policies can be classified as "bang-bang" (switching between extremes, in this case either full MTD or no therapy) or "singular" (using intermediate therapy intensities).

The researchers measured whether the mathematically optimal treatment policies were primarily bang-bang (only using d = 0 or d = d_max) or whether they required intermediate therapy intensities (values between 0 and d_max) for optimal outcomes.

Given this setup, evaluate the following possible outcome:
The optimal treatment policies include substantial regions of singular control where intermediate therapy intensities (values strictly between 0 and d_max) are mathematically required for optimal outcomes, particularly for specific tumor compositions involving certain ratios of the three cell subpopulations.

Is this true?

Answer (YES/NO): NO